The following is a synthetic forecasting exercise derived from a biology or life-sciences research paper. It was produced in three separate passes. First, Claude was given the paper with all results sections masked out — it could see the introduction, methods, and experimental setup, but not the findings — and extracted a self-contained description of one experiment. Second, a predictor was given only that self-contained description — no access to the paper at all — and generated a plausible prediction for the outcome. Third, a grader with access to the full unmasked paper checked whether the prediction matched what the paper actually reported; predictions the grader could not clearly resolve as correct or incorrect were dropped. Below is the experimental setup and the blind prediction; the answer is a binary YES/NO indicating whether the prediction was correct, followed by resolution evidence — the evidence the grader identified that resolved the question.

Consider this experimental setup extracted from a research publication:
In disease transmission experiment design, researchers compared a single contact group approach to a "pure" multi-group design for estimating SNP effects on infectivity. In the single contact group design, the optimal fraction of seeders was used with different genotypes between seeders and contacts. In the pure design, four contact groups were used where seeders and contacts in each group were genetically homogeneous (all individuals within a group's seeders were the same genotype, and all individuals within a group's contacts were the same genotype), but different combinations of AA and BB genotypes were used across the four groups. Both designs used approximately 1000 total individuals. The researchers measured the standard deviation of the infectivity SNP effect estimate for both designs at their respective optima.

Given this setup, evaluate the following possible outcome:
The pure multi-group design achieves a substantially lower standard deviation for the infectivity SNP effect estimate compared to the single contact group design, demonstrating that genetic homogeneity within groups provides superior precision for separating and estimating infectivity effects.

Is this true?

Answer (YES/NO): YES